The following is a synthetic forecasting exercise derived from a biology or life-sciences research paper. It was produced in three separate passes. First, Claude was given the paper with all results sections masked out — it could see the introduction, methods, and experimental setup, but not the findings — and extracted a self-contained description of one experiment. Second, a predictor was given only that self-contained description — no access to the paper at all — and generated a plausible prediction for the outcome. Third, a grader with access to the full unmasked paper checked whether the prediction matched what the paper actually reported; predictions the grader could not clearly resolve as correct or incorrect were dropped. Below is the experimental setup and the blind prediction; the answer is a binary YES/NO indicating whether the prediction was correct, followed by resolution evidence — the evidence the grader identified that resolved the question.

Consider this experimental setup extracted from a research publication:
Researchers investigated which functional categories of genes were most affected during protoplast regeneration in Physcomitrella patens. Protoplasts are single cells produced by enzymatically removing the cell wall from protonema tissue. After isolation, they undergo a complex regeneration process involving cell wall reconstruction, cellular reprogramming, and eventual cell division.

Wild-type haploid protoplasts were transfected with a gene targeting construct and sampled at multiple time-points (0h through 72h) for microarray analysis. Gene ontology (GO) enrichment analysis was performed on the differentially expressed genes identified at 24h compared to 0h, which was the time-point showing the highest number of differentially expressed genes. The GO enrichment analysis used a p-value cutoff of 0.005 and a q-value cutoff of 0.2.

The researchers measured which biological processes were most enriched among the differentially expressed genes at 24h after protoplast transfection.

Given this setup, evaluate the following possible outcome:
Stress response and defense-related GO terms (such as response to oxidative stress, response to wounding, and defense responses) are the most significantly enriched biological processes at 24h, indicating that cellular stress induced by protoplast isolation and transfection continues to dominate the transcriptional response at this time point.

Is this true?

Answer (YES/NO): NO